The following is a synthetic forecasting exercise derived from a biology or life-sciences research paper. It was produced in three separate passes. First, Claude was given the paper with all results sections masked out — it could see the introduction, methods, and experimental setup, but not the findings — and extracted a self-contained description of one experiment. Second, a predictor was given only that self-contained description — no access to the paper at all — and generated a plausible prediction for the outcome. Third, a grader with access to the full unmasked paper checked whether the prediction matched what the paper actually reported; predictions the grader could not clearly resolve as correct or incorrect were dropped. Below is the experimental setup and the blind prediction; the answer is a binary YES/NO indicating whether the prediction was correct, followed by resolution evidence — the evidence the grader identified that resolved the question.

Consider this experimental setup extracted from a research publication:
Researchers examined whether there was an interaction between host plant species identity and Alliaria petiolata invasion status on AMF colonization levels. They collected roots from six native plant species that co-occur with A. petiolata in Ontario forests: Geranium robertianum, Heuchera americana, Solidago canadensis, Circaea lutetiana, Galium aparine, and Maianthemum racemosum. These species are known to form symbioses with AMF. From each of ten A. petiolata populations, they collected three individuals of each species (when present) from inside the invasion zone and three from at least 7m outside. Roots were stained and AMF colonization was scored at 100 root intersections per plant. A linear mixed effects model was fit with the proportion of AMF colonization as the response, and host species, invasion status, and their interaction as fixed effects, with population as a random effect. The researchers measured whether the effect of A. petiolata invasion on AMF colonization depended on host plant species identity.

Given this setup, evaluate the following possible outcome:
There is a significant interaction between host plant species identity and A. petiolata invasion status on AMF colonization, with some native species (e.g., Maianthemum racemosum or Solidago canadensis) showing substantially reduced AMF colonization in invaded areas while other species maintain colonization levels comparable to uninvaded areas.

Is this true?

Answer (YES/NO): NO